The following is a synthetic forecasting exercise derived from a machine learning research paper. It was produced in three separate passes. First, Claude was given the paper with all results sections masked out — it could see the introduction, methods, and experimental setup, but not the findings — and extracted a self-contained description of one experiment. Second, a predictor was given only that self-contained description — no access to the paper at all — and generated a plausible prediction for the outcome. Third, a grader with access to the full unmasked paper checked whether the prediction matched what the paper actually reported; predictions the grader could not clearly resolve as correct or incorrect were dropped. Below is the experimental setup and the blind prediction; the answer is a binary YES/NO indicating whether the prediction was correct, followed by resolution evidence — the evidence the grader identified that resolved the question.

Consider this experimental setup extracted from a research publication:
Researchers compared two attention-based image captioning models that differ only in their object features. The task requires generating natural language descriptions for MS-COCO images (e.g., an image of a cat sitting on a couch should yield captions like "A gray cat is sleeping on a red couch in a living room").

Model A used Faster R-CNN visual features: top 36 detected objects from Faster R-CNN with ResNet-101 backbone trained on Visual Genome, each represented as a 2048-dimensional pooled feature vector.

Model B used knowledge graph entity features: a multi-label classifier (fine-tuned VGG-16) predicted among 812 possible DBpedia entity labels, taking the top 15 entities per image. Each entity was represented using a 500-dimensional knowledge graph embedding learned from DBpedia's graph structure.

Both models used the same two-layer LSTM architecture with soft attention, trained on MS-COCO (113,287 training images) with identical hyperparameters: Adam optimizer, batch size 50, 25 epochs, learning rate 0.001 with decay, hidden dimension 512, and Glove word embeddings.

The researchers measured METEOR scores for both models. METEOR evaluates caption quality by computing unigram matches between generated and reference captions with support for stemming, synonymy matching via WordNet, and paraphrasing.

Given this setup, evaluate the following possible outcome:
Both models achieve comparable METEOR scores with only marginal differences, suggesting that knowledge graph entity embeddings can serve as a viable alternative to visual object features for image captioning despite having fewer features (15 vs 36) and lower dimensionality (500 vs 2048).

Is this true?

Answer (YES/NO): YES